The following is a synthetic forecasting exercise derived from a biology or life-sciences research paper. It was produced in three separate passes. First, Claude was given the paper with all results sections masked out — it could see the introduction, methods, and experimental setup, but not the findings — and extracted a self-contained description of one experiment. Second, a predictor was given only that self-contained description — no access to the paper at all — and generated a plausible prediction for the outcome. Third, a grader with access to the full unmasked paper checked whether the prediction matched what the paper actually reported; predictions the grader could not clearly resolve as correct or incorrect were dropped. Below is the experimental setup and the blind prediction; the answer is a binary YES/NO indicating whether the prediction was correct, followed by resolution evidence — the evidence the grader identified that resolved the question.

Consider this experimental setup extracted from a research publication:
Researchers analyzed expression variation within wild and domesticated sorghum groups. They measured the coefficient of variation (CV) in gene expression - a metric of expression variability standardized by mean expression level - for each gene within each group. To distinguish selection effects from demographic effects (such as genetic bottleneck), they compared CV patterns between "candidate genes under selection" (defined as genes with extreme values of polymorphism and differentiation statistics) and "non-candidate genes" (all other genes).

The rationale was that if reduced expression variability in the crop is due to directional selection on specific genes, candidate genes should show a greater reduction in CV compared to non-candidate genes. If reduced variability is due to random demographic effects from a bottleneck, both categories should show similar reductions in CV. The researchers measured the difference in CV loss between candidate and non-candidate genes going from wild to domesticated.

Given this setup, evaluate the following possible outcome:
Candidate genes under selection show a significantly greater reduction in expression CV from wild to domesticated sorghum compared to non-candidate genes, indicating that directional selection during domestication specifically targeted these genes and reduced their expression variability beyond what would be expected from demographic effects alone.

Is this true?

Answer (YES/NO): YES